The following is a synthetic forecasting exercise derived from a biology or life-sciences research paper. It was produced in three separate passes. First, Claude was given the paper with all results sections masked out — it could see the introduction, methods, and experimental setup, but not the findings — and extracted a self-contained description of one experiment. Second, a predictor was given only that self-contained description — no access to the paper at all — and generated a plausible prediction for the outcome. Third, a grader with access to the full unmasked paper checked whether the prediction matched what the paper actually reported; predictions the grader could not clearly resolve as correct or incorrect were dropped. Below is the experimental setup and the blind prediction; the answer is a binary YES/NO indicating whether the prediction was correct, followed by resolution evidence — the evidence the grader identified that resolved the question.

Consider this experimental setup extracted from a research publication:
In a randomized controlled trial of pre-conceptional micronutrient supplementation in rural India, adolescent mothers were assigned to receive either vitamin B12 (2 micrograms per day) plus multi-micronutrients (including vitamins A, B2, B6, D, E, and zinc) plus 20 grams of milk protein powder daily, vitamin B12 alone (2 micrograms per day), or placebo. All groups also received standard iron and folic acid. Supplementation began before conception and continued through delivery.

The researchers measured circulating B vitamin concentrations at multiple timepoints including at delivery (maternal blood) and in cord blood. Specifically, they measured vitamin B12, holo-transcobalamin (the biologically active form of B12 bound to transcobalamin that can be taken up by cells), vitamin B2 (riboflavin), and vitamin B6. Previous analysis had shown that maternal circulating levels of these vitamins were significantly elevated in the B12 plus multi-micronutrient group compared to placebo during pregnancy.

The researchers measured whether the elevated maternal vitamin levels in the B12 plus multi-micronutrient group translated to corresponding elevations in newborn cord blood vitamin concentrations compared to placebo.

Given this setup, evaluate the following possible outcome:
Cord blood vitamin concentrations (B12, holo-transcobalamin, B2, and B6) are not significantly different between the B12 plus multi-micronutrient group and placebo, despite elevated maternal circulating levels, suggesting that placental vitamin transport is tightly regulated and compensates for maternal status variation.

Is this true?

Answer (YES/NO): NO